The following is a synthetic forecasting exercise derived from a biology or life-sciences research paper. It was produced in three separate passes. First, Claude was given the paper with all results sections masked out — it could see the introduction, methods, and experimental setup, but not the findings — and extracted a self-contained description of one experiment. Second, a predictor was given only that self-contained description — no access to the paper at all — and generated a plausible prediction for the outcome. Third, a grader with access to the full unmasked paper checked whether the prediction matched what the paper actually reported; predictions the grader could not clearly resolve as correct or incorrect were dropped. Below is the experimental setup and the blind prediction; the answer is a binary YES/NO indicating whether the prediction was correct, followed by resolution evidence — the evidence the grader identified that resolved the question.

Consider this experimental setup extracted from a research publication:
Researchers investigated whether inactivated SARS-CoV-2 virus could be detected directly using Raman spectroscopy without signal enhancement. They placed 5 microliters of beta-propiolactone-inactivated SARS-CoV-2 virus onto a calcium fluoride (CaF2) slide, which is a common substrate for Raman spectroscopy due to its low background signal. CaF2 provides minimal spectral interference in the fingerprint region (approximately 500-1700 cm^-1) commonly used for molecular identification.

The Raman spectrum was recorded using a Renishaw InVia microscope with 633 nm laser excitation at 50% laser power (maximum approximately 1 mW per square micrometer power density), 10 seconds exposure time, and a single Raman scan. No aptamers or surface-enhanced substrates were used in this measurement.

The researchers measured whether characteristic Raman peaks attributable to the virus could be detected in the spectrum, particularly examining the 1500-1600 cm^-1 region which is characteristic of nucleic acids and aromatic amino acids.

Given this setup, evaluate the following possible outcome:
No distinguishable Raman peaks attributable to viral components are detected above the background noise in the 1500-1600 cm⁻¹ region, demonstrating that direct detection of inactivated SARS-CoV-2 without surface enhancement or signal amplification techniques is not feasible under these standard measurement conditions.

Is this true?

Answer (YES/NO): NO